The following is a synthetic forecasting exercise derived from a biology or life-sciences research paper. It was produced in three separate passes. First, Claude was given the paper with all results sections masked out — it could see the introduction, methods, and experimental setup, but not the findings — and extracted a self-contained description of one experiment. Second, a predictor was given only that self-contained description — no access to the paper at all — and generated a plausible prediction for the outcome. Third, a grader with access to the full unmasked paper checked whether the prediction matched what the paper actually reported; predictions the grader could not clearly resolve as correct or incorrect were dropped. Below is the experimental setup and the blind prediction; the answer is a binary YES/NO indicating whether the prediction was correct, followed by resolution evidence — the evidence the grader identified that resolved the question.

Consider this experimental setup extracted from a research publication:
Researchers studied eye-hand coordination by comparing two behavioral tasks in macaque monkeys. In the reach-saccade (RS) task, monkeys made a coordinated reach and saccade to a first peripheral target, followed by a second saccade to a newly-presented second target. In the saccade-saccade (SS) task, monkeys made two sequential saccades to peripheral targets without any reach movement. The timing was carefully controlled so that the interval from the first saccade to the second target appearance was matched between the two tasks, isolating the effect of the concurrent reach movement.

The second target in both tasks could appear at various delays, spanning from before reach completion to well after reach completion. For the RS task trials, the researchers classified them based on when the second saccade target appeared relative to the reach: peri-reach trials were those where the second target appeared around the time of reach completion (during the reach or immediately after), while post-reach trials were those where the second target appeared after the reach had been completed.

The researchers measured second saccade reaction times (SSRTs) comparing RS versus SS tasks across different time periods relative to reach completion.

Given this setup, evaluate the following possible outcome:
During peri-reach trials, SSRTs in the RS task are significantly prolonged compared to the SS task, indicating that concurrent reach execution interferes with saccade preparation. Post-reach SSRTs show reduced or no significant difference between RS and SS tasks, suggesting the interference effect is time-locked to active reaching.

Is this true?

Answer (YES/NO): NO